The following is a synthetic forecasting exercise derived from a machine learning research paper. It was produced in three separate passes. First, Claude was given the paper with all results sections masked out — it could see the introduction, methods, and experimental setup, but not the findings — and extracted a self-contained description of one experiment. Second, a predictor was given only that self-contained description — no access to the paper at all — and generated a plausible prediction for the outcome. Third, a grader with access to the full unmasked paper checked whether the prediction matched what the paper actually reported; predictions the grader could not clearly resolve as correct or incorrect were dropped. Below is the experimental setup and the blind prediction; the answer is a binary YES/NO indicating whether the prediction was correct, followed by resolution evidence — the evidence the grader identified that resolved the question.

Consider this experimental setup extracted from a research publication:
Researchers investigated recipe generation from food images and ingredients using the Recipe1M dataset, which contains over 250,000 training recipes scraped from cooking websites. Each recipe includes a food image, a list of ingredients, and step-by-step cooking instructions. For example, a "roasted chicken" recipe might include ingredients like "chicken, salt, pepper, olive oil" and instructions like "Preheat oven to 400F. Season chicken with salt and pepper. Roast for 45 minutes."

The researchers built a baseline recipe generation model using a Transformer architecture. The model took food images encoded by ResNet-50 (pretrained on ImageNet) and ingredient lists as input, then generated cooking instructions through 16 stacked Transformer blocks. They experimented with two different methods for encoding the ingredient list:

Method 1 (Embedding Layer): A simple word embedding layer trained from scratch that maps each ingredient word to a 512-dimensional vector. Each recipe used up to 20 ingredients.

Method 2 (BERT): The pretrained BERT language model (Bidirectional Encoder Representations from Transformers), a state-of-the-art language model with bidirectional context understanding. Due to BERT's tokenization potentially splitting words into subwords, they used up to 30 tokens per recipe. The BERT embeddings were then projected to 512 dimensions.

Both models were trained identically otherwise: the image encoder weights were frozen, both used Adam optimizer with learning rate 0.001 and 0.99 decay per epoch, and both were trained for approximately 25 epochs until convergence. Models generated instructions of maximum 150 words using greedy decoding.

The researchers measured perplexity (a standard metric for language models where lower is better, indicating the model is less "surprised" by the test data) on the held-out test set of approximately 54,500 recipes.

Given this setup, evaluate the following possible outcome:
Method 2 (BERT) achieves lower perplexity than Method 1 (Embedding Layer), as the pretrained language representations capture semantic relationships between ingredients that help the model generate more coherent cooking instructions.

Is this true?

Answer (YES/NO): YES